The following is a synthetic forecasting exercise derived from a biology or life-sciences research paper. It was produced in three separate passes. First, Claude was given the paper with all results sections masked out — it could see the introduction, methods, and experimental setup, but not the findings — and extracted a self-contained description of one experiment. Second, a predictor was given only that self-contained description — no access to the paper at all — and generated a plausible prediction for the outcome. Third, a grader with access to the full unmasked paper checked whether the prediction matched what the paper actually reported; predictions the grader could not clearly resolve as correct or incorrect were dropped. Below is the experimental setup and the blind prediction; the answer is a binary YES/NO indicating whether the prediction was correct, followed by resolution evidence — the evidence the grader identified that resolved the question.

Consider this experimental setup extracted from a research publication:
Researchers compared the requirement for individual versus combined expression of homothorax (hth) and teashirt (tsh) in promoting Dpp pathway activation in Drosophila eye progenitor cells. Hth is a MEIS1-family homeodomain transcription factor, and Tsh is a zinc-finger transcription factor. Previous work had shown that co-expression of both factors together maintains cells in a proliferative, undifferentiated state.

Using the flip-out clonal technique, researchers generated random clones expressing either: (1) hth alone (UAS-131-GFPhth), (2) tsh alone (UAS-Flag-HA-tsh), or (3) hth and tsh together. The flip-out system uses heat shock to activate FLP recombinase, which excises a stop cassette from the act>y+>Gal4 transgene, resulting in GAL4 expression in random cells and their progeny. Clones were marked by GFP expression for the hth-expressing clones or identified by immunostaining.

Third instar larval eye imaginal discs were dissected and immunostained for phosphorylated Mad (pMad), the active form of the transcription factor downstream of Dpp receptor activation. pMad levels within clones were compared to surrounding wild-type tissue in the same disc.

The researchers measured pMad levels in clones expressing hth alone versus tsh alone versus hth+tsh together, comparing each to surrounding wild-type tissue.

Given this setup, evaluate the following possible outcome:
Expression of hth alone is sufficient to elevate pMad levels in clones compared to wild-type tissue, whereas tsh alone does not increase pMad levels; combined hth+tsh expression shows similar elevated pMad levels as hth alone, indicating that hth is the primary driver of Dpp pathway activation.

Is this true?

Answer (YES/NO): NO